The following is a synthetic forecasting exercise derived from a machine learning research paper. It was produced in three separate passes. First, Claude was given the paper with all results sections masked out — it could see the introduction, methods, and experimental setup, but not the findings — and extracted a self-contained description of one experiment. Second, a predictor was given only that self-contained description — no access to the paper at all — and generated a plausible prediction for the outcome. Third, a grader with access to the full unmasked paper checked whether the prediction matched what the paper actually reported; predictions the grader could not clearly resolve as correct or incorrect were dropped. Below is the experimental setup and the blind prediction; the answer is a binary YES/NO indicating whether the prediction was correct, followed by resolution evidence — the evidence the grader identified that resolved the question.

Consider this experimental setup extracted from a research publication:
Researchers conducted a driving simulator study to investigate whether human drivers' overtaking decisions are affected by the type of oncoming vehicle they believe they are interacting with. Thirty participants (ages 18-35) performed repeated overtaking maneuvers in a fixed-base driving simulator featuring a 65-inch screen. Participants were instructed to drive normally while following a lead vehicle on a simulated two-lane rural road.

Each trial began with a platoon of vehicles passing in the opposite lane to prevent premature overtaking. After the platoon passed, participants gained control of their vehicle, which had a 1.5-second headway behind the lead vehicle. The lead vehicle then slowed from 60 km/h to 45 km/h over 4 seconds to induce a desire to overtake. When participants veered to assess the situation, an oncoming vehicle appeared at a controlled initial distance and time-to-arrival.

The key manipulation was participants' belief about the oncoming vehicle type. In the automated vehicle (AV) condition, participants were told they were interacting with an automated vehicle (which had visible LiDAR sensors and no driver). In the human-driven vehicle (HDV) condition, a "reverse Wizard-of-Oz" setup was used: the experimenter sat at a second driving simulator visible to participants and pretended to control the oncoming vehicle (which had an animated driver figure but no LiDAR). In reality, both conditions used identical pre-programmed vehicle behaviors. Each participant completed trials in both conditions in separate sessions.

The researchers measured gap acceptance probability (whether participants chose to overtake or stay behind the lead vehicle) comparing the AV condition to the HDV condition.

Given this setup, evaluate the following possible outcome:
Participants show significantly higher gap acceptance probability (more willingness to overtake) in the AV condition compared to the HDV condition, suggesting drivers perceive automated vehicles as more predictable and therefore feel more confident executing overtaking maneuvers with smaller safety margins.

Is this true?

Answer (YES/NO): NO